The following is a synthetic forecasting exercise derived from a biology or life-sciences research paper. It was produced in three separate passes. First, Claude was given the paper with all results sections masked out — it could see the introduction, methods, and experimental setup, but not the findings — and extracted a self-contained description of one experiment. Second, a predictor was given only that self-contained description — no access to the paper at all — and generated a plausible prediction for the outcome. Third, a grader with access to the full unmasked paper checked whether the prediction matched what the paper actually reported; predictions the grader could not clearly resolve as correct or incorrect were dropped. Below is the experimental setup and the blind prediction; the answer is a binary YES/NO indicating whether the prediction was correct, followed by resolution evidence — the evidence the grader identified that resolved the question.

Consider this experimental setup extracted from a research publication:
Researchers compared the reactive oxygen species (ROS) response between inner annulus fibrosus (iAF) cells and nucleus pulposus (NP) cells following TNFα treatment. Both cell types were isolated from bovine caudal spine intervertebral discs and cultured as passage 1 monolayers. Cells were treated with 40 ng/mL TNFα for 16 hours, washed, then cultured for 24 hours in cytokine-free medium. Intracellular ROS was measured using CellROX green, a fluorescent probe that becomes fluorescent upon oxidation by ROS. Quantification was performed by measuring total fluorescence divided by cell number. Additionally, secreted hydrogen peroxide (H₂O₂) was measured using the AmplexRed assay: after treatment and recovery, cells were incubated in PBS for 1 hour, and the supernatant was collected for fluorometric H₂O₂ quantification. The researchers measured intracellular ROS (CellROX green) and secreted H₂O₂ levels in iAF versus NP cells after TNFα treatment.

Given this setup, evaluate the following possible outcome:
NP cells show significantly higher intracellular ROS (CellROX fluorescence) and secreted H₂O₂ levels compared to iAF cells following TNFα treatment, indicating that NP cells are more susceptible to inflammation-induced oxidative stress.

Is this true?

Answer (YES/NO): YES